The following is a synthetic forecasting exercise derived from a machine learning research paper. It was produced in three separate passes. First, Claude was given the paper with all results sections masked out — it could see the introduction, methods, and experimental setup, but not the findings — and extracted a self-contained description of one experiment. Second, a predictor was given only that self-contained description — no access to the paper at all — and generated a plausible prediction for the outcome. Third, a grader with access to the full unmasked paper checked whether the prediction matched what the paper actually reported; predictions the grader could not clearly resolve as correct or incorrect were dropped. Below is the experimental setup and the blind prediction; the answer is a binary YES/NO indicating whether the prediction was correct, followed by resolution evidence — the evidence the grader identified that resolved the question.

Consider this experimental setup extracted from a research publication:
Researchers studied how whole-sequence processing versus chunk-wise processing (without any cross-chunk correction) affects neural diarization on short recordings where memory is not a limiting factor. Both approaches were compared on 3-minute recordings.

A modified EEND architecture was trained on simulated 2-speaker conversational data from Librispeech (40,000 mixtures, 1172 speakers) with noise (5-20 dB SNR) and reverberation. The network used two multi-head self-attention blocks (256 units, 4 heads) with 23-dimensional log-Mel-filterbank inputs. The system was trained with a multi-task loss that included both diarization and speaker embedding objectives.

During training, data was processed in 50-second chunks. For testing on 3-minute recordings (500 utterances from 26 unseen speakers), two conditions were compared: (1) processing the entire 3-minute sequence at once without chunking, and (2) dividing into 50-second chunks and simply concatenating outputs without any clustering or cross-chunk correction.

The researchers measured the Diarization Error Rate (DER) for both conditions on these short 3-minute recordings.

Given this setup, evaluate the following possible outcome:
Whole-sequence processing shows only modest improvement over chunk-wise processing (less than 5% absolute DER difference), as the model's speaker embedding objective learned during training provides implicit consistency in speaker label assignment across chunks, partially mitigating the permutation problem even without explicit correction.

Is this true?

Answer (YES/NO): NO